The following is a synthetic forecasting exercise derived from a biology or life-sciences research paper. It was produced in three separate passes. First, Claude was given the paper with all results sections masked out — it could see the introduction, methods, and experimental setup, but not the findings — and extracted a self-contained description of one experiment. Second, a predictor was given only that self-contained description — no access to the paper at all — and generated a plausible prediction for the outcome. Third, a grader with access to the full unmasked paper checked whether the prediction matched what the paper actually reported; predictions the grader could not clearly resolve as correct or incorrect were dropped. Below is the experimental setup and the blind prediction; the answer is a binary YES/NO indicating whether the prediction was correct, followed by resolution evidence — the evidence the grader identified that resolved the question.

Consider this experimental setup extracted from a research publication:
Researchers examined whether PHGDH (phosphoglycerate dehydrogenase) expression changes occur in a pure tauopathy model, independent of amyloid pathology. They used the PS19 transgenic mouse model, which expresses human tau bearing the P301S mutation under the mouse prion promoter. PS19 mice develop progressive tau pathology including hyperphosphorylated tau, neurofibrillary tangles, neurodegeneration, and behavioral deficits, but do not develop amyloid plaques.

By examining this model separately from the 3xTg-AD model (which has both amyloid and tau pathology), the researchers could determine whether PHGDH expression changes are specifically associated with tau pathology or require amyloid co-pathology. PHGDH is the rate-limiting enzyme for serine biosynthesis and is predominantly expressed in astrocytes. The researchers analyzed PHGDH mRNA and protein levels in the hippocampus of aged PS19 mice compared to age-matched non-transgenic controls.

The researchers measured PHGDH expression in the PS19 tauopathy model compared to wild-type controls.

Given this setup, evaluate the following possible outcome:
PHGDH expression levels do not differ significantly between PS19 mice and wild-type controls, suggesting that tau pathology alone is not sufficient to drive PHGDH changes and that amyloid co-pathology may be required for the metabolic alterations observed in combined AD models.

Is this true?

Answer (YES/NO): NO